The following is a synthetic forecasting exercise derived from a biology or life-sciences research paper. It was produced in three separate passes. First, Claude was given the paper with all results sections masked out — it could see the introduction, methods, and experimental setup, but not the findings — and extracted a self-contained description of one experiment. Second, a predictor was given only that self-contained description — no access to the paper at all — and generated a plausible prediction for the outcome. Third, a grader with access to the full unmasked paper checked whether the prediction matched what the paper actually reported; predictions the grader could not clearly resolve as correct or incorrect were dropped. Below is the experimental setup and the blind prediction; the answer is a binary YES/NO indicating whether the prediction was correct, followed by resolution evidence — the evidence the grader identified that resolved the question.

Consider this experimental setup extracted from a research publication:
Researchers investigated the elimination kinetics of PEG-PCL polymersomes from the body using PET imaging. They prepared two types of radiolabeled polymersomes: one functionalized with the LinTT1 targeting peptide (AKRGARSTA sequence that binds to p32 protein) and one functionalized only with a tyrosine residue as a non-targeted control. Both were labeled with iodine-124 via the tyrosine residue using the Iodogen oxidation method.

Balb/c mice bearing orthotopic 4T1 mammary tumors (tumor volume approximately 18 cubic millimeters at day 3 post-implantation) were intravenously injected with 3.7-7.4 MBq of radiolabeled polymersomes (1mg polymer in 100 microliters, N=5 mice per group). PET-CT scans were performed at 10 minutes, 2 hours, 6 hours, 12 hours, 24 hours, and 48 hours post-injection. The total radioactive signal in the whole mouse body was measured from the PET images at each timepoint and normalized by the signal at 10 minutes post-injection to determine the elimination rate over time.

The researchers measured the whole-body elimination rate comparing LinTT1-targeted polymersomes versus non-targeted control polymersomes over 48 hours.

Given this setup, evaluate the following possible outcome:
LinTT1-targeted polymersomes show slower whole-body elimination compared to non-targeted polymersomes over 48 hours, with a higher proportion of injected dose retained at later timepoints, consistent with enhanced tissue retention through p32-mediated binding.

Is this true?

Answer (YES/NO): YES